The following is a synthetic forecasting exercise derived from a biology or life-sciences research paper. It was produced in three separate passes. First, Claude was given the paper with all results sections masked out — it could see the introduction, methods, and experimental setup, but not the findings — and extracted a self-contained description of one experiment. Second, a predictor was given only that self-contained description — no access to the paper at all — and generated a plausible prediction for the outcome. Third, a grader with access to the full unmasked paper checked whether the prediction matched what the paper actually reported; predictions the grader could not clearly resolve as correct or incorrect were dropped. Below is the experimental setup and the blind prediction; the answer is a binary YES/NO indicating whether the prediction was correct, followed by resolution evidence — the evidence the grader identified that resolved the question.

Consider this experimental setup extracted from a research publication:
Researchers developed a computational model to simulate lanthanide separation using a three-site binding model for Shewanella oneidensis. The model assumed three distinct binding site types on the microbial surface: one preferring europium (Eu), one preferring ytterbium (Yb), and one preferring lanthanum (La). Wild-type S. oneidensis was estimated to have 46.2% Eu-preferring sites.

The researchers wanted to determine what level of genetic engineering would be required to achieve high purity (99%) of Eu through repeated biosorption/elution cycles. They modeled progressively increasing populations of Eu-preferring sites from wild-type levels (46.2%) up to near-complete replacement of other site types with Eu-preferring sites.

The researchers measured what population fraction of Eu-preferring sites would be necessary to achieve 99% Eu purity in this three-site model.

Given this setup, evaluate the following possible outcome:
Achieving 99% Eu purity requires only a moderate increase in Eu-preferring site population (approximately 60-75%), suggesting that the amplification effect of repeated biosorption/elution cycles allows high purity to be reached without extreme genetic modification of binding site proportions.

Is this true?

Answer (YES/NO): NO